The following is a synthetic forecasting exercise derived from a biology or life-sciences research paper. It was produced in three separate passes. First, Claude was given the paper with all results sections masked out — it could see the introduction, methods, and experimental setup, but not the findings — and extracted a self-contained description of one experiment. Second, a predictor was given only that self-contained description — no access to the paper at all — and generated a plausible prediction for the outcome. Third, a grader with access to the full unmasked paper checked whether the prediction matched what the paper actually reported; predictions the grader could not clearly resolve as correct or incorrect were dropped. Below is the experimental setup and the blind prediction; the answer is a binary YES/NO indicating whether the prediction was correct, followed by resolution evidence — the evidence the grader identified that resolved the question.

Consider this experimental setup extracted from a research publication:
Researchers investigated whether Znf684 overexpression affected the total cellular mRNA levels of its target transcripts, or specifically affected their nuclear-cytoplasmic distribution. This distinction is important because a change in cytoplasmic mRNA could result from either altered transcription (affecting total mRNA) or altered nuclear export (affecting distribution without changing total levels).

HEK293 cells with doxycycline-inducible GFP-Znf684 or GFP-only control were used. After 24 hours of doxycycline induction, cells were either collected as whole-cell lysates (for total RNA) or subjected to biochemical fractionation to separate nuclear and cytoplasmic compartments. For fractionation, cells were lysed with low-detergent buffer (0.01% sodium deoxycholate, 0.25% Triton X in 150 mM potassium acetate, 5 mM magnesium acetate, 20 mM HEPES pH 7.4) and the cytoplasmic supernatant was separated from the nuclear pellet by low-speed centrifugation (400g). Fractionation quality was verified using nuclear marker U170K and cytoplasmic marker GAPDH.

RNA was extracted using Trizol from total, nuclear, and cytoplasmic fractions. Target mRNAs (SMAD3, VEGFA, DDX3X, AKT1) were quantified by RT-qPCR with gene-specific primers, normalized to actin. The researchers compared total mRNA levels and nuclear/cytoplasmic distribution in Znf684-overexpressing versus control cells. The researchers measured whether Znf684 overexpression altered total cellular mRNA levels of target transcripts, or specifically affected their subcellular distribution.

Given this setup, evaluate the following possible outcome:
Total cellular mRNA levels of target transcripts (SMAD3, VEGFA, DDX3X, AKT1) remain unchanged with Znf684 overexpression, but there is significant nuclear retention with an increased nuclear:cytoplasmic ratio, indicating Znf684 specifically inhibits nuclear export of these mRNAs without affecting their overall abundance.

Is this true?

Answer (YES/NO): NO